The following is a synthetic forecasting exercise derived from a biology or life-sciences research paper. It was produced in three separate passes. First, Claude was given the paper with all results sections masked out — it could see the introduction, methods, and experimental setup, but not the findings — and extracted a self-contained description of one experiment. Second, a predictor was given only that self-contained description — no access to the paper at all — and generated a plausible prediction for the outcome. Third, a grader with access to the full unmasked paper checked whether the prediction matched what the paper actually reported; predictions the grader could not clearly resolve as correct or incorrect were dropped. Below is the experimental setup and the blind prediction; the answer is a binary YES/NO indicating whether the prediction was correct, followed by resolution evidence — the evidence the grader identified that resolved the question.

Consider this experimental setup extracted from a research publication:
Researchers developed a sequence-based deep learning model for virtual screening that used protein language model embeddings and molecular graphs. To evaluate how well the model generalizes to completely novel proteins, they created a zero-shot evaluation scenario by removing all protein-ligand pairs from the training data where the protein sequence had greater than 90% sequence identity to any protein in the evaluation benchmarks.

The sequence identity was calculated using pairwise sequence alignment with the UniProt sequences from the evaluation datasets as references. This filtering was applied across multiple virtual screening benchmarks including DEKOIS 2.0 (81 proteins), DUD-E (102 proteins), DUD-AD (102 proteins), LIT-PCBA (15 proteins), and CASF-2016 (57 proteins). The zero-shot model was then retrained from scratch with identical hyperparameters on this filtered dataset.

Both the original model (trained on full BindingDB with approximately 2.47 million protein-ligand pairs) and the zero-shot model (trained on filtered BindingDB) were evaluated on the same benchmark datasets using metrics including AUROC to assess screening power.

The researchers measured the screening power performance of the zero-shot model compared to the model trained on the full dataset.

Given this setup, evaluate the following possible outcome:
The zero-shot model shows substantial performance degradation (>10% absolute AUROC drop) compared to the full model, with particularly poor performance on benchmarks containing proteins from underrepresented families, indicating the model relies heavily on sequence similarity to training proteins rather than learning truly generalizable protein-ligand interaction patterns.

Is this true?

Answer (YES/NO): NO